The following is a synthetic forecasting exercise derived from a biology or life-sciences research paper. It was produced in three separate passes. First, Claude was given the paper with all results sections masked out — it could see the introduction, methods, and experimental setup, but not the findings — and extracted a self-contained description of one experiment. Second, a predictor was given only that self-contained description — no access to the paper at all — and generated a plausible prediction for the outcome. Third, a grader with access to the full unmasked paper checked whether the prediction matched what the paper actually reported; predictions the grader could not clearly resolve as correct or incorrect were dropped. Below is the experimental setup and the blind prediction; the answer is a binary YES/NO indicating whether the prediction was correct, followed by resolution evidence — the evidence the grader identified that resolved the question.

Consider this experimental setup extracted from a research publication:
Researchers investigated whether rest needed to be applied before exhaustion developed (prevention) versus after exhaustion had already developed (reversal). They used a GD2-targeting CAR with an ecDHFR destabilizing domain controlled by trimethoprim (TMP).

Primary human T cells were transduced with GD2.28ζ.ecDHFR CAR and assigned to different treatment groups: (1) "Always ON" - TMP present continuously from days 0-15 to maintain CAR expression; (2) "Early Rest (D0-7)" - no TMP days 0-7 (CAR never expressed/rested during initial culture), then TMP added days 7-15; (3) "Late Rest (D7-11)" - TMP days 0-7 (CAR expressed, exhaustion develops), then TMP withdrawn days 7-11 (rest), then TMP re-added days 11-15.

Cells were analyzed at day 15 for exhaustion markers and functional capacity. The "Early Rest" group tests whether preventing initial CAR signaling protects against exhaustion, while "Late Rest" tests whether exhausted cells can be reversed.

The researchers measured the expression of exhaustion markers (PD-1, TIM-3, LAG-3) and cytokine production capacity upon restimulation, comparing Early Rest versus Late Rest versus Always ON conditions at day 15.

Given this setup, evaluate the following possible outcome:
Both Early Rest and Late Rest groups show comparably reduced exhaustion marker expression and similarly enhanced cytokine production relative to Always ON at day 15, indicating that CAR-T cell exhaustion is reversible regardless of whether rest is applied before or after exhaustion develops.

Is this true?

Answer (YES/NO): YES